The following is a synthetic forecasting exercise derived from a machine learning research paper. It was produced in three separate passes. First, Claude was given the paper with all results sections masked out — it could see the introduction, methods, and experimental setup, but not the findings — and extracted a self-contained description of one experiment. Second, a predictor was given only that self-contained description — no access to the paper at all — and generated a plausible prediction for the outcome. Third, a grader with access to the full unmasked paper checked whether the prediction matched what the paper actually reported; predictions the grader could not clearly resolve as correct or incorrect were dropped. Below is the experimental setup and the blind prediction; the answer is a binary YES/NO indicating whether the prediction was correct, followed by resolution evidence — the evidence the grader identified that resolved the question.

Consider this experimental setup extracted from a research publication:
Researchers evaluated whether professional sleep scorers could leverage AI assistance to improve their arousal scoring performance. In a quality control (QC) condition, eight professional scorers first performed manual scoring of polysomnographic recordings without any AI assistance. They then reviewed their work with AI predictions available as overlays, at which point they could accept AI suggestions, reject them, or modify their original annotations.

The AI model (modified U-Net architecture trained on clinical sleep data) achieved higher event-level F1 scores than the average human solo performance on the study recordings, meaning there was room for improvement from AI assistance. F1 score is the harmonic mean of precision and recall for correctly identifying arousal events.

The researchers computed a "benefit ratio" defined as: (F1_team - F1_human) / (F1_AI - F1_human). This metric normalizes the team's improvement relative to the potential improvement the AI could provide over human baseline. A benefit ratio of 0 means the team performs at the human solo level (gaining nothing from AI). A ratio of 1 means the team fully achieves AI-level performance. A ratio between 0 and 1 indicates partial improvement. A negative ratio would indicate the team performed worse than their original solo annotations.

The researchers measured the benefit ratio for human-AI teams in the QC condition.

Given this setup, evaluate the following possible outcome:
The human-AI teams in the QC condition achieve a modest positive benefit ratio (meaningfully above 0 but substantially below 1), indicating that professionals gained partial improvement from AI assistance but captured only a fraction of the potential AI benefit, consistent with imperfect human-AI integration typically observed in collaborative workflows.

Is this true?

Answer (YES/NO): YES